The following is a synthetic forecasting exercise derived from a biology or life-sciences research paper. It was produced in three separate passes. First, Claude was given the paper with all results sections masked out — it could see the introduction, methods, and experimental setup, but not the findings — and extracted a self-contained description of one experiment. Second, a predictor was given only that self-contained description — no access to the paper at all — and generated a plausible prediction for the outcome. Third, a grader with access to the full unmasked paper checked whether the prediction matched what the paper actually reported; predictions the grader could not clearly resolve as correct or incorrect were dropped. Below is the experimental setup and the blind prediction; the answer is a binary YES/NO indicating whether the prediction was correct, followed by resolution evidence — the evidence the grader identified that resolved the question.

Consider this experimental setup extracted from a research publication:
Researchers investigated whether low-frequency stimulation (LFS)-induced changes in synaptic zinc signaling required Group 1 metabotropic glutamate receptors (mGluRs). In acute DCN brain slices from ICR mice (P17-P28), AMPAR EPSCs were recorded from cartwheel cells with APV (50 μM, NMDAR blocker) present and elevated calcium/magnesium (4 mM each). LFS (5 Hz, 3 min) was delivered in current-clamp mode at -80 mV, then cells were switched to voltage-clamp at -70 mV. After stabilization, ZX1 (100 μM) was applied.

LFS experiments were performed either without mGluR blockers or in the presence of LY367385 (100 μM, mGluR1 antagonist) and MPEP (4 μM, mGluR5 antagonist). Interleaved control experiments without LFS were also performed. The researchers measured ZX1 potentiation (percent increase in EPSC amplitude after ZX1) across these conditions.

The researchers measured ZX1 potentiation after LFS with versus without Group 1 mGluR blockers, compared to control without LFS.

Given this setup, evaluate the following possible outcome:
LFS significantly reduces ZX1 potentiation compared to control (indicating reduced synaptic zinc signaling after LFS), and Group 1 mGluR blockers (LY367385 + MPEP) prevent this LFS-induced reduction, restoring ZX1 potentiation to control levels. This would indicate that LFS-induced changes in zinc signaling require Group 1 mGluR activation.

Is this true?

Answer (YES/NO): NO